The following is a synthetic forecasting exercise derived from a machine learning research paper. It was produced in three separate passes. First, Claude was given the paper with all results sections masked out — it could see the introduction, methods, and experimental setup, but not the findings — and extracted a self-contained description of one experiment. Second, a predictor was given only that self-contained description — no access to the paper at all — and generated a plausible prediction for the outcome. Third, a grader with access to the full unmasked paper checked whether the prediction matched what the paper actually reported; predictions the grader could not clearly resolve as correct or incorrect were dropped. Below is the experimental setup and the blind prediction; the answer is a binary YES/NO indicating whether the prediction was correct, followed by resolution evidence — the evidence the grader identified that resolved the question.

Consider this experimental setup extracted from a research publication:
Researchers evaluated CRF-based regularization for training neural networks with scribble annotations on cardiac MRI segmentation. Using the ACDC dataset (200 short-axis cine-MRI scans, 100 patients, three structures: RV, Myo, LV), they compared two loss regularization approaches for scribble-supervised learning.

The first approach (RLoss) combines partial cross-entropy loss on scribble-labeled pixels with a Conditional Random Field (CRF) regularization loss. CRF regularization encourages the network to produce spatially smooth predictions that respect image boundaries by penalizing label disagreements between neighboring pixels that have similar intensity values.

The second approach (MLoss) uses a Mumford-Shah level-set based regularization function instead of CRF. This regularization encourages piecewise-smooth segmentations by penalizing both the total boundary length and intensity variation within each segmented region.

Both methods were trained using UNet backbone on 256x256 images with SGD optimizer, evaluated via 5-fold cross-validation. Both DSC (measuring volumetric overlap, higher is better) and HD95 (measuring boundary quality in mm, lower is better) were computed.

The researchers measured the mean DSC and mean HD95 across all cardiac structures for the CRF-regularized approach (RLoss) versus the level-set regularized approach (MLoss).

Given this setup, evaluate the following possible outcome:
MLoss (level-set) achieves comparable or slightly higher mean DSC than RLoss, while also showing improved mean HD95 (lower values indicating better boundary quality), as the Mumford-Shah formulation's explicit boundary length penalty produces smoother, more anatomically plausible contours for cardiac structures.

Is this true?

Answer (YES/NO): NO